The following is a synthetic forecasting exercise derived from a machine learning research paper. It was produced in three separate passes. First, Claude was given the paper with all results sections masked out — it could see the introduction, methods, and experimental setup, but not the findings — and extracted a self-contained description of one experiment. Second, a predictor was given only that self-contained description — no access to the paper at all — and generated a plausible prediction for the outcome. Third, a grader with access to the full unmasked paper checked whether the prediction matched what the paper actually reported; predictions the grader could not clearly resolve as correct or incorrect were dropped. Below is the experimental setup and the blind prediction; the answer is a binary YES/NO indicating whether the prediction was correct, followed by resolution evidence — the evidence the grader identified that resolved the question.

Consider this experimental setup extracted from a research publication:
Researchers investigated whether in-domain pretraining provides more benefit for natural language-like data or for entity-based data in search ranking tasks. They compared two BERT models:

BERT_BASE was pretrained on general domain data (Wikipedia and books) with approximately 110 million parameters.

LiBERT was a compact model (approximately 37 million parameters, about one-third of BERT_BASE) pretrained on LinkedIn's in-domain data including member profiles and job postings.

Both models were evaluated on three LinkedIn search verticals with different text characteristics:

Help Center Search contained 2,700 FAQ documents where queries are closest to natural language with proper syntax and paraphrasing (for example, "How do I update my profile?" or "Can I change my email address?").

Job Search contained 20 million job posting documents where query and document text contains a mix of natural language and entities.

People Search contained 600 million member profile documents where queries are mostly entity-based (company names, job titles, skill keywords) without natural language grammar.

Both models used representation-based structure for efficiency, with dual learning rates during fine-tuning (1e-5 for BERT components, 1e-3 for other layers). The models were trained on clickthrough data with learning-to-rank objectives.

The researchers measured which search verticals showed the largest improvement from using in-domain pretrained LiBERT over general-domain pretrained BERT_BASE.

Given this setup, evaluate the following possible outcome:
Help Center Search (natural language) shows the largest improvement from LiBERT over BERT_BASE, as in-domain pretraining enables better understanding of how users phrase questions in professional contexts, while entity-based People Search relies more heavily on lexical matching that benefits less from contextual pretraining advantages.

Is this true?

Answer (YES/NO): NO